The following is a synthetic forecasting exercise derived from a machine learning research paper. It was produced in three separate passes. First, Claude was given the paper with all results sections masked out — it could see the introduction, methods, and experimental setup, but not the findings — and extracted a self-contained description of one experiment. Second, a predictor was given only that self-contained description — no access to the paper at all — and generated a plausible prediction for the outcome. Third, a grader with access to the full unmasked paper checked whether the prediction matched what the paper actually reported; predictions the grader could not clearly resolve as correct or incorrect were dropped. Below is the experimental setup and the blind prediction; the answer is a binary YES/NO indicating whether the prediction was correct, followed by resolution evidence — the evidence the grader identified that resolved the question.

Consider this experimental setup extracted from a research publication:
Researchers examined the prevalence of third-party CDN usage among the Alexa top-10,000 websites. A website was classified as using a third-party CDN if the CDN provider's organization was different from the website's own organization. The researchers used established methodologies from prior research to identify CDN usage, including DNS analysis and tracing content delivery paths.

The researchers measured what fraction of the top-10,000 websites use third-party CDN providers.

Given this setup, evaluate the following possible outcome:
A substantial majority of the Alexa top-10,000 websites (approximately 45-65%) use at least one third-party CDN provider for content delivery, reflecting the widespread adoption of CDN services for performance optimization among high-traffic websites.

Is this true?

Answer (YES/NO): NO